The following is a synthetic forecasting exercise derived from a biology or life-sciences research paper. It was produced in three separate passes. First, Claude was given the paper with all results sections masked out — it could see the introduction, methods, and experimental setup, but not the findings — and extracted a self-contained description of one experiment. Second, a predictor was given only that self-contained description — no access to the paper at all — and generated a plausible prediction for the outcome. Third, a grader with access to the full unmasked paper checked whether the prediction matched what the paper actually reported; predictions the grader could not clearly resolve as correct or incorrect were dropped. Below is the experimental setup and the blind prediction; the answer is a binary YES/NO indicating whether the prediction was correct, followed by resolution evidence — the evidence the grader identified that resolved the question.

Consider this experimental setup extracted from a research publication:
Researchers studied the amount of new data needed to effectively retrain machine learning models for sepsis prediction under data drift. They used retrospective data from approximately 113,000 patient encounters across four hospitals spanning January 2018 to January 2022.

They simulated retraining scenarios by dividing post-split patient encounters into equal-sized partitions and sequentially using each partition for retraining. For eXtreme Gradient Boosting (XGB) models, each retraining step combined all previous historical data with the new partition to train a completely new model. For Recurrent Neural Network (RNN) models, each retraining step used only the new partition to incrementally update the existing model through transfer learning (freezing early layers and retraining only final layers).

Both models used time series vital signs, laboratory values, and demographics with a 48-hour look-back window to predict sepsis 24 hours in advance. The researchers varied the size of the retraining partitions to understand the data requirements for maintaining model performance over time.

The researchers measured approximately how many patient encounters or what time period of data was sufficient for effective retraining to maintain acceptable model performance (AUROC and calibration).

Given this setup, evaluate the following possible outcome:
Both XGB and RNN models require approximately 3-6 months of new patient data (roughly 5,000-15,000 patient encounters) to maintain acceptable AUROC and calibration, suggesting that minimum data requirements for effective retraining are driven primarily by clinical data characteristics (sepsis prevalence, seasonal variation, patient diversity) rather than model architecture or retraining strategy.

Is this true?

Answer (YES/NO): NO